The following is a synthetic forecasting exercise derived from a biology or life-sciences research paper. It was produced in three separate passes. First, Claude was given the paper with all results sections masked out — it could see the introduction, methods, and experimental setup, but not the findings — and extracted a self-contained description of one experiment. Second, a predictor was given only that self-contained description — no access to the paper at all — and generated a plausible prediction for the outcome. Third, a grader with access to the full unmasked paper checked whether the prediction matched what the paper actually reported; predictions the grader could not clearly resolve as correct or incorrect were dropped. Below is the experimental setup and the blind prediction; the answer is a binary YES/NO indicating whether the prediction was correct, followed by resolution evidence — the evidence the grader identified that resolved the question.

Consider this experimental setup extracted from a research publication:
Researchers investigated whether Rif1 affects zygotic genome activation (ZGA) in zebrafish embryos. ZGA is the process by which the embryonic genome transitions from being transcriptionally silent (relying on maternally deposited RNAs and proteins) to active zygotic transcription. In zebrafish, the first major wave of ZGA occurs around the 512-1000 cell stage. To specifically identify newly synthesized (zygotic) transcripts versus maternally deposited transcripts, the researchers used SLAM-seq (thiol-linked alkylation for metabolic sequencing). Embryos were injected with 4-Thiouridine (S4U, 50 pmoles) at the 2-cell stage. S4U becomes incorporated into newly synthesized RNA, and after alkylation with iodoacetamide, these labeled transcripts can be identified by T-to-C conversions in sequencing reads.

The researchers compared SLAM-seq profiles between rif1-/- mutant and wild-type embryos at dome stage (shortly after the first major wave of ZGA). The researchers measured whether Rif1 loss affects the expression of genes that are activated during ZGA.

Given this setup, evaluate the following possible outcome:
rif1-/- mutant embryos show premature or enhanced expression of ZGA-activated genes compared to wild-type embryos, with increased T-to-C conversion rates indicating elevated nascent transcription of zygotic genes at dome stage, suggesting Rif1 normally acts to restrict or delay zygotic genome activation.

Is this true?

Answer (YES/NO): YES